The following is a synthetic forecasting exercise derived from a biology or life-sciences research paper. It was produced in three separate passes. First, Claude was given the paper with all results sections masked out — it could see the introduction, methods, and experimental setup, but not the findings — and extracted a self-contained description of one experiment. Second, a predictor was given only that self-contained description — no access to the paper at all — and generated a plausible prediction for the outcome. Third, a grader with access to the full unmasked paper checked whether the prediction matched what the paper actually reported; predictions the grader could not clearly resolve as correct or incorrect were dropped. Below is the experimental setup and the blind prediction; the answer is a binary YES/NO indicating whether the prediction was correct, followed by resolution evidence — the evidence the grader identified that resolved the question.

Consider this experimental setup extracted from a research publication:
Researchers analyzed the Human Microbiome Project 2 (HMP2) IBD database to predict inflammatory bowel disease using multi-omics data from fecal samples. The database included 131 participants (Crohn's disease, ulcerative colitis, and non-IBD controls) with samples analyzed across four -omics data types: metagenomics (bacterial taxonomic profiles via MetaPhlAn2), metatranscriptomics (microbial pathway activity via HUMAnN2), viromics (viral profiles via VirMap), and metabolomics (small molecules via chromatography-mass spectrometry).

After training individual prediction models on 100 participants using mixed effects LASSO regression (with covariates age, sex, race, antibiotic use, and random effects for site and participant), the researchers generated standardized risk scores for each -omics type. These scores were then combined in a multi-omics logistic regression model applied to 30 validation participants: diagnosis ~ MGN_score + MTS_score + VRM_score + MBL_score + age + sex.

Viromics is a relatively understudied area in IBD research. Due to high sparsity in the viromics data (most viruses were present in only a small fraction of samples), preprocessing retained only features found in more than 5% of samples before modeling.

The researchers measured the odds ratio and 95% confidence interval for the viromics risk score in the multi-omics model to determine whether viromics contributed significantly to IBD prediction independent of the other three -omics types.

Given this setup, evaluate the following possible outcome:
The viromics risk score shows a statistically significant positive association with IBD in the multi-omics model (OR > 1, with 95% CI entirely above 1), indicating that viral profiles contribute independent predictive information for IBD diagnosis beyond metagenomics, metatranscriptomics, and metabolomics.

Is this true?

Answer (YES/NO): NO